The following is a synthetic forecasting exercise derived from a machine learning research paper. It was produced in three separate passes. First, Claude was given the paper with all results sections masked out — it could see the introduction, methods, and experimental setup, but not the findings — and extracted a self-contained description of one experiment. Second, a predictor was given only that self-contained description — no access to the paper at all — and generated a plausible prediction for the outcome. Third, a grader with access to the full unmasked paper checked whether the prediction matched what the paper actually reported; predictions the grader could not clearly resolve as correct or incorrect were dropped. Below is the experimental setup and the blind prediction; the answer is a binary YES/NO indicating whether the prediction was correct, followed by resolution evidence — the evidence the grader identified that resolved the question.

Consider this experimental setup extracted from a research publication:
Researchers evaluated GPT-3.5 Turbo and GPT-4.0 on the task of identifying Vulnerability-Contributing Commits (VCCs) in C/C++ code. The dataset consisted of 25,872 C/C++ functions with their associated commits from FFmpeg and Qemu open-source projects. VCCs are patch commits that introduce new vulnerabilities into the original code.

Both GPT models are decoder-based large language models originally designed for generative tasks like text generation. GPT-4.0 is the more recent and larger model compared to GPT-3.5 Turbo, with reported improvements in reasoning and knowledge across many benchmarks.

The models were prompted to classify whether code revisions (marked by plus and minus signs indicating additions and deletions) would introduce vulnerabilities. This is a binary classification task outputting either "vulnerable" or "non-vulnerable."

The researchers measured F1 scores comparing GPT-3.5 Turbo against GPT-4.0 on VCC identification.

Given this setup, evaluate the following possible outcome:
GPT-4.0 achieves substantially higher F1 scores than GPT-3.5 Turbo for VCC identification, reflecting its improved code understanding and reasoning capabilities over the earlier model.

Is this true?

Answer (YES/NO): YES